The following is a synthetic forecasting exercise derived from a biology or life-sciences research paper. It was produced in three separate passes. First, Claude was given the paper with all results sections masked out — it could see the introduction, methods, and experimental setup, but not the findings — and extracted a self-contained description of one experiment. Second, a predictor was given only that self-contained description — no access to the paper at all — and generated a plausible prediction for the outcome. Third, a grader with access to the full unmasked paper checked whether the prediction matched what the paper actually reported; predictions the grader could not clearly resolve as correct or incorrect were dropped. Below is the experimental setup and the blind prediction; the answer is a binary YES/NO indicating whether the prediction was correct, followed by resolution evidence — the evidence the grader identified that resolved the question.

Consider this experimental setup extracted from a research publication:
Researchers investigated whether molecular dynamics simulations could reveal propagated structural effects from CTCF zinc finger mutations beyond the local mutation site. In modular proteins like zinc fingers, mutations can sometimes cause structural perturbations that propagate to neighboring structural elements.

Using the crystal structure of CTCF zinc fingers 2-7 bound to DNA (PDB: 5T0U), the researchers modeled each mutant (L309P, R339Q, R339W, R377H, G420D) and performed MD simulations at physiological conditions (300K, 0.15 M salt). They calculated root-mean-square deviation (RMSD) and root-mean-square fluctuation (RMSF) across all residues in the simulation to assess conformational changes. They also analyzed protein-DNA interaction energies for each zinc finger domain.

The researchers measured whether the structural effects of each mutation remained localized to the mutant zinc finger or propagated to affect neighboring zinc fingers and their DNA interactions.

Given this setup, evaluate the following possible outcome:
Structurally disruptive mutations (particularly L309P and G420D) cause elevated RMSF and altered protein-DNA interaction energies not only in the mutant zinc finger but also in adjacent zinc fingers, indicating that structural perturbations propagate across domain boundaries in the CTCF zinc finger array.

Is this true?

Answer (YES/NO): YES